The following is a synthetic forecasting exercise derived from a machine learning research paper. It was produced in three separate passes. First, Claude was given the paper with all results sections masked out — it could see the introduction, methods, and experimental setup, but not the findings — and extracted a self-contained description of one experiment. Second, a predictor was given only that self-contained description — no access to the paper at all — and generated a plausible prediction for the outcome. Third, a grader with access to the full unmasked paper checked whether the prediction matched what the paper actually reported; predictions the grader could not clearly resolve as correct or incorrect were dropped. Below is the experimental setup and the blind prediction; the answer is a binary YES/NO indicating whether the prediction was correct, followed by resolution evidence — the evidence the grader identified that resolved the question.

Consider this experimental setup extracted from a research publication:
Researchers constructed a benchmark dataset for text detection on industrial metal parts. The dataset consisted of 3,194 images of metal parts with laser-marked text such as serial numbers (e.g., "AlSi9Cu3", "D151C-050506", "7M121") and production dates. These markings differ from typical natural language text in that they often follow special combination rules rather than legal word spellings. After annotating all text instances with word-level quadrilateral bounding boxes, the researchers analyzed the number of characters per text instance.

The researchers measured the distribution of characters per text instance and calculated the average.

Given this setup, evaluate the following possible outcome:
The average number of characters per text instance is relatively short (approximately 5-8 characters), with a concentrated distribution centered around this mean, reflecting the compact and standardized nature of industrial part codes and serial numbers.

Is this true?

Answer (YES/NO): YES